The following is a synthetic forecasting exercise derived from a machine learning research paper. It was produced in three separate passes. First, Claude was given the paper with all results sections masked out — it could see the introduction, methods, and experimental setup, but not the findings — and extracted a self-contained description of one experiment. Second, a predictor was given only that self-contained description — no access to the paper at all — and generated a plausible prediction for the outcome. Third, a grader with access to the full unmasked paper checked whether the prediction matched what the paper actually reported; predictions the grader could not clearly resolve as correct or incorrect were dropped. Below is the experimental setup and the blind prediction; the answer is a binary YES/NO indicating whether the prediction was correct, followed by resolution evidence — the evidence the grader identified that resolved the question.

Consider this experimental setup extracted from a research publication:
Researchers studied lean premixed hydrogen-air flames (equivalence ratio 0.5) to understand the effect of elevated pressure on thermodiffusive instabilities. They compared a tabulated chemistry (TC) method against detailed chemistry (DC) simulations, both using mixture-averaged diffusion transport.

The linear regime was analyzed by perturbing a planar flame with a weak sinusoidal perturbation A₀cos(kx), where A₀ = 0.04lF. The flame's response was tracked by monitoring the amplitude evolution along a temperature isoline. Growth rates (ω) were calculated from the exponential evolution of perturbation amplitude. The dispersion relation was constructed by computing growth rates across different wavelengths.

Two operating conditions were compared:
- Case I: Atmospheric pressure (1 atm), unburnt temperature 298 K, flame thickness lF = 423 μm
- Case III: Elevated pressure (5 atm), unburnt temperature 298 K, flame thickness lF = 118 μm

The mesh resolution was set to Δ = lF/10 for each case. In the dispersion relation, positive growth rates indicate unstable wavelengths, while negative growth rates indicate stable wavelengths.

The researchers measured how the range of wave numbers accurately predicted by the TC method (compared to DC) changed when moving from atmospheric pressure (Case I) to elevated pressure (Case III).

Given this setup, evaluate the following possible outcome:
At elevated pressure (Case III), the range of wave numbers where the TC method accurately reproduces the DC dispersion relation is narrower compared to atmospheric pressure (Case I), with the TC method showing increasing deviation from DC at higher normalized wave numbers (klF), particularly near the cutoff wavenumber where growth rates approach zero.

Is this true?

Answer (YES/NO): NO